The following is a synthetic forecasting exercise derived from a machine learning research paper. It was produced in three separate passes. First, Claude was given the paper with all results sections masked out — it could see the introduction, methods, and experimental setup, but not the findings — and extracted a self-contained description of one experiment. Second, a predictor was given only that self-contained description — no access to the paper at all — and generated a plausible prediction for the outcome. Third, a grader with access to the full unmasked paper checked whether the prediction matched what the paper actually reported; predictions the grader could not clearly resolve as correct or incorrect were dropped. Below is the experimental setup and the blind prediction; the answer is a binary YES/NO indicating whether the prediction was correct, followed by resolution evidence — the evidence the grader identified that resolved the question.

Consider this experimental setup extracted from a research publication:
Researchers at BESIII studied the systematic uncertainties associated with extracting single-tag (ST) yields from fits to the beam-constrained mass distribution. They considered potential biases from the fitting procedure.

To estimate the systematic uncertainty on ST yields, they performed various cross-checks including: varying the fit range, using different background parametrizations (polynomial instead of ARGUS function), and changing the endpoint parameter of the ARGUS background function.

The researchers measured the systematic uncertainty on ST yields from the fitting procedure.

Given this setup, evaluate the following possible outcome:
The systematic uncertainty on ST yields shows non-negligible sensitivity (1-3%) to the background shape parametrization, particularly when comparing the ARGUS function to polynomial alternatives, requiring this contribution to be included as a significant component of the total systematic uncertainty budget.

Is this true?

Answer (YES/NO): NO